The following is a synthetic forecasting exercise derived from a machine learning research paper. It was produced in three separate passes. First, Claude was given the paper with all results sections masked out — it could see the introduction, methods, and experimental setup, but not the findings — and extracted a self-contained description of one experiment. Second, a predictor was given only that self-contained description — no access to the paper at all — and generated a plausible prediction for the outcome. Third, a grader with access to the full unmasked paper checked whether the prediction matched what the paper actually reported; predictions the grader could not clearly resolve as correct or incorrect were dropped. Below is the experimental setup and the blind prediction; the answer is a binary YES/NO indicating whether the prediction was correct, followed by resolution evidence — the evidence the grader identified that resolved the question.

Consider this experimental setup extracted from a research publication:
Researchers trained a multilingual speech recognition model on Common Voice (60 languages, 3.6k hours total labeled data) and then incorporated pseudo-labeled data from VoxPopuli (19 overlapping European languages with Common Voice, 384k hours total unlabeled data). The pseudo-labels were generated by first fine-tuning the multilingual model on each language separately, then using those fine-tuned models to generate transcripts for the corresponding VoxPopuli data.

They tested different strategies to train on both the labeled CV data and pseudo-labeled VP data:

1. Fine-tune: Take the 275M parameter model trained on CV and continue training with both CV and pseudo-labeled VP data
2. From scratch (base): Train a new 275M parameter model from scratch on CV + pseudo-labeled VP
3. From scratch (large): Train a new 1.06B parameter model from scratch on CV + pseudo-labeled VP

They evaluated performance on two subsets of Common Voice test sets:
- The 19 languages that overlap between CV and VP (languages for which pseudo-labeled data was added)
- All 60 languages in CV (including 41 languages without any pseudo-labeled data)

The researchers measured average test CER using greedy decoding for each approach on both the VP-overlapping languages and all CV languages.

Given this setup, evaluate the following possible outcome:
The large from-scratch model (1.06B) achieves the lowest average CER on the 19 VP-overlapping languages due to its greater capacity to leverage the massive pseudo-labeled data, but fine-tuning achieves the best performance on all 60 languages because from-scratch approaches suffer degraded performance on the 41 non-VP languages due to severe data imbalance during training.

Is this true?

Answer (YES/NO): NO